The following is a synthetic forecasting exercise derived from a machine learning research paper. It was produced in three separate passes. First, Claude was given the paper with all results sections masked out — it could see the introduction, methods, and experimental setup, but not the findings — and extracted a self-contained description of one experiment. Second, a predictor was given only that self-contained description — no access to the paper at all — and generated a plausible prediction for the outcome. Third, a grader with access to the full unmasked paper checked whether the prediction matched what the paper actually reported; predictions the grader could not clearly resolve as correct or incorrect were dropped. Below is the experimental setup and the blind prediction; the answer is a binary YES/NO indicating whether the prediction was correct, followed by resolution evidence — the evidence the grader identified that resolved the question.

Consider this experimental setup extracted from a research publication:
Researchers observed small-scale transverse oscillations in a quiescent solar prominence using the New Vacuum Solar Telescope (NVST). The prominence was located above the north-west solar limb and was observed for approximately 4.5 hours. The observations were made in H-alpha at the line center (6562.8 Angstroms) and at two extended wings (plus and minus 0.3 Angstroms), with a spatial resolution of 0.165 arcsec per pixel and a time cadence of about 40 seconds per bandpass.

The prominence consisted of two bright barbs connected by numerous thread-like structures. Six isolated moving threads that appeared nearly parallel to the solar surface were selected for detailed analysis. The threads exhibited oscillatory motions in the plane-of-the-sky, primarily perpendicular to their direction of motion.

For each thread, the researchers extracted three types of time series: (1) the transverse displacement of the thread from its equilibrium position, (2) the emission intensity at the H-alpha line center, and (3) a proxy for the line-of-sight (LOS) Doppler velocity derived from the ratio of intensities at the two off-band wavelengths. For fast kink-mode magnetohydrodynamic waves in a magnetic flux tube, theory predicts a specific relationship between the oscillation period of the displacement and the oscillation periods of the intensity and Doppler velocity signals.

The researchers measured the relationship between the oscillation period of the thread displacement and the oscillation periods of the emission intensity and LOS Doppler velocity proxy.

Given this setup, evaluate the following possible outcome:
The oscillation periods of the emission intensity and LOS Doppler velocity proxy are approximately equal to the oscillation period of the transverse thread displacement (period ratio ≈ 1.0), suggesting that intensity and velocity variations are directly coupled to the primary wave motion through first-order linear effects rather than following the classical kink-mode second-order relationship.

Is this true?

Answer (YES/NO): NO